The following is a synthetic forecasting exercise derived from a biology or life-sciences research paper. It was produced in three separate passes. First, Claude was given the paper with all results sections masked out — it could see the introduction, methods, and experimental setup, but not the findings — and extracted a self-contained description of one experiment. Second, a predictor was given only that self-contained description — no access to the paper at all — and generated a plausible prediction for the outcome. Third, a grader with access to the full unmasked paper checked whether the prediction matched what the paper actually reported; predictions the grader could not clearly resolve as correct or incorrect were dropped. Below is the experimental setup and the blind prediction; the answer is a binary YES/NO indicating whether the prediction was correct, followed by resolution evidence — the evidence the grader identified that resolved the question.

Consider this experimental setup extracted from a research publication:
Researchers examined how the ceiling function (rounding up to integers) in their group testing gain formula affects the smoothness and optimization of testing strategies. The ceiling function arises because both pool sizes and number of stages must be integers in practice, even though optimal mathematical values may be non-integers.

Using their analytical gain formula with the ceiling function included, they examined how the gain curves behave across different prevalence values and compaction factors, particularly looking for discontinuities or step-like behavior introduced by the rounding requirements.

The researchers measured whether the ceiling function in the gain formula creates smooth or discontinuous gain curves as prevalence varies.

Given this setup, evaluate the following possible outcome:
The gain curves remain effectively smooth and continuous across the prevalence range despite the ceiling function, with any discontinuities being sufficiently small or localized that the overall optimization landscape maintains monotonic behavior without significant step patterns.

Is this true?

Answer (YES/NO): NO